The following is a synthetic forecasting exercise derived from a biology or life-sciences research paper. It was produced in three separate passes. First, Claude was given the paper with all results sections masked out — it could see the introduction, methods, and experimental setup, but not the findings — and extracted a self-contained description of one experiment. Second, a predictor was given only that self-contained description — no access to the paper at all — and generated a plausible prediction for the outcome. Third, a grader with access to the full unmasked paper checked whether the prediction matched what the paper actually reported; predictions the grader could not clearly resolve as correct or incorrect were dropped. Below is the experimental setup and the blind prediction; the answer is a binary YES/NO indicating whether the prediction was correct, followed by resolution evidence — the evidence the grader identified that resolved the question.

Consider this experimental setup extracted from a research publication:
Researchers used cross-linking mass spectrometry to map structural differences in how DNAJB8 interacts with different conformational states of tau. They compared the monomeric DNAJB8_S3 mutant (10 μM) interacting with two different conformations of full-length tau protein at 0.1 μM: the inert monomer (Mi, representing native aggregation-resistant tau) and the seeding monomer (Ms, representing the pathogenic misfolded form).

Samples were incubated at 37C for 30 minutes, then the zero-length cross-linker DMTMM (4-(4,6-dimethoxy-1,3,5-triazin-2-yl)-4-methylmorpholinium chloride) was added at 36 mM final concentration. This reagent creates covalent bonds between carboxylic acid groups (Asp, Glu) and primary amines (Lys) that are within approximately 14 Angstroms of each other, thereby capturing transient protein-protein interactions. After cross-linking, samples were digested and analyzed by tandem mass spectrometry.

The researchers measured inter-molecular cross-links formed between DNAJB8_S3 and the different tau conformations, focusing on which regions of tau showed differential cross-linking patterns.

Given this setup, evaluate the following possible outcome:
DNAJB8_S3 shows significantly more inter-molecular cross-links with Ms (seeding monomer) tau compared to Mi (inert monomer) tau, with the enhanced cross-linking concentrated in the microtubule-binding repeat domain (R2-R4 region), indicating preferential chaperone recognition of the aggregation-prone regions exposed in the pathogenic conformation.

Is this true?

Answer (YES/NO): NO